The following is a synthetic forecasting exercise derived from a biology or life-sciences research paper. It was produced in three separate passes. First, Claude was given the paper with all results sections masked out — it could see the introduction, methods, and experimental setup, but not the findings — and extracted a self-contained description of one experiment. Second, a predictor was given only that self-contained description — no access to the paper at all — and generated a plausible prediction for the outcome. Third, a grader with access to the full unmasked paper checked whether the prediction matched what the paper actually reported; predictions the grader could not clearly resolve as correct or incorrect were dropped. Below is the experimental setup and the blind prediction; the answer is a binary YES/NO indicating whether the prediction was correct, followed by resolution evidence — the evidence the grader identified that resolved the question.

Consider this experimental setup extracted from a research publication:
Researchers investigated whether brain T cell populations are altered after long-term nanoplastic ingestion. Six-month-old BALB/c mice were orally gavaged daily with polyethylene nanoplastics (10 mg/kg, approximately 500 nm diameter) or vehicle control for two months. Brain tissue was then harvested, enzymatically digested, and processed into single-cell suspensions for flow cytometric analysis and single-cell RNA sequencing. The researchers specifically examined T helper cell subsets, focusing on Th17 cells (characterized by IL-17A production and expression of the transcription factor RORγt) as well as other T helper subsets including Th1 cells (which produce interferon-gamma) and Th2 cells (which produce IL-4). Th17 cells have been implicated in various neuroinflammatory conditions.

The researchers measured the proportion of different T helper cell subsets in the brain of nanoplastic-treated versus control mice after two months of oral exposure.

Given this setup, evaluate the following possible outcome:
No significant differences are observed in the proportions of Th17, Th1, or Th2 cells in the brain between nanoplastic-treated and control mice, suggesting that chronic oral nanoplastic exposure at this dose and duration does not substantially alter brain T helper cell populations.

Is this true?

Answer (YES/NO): NO